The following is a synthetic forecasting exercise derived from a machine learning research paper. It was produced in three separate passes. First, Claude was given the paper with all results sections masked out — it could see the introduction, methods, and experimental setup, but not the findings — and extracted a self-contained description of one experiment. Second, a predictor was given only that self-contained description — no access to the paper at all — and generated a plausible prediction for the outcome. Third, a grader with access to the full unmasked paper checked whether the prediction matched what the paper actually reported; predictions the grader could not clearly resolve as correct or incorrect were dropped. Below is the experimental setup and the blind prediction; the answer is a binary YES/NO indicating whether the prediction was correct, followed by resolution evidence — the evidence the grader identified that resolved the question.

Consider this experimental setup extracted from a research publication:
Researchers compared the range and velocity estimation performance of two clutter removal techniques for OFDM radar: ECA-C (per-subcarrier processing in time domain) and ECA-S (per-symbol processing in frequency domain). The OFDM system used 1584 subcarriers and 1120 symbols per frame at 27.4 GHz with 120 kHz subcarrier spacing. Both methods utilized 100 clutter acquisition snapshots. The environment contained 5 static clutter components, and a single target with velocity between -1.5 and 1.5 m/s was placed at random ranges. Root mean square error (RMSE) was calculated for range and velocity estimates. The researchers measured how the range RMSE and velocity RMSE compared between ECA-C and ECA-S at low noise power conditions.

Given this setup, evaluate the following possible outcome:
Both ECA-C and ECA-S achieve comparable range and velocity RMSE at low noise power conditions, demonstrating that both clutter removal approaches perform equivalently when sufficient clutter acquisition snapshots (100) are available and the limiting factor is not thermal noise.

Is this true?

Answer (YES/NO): NO